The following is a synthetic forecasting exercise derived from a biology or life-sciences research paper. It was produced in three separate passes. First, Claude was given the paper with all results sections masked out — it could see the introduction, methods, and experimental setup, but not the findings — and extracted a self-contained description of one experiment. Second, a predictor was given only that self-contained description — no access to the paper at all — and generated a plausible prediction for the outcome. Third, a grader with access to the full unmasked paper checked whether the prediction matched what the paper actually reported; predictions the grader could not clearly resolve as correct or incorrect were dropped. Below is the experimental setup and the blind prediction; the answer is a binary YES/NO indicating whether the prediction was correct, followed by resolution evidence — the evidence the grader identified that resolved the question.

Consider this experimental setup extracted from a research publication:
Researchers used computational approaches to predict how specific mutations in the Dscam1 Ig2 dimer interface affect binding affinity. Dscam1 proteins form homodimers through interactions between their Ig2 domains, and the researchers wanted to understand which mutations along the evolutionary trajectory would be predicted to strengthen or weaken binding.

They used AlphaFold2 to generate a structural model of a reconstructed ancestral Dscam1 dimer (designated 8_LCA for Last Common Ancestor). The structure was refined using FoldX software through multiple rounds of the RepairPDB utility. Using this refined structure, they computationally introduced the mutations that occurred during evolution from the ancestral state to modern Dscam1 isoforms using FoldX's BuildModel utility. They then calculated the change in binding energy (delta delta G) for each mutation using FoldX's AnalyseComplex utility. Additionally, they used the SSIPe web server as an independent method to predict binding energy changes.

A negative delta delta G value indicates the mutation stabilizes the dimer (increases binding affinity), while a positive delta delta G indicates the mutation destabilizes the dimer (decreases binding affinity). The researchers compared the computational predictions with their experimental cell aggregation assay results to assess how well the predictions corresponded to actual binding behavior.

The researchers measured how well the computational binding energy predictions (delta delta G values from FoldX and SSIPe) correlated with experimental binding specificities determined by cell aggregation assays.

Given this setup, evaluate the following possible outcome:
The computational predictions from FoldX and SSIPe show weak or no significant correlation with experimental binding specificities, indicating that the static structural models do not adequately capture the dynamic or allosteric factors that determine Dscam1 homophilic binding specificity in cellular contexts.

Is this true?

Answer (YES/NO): NO